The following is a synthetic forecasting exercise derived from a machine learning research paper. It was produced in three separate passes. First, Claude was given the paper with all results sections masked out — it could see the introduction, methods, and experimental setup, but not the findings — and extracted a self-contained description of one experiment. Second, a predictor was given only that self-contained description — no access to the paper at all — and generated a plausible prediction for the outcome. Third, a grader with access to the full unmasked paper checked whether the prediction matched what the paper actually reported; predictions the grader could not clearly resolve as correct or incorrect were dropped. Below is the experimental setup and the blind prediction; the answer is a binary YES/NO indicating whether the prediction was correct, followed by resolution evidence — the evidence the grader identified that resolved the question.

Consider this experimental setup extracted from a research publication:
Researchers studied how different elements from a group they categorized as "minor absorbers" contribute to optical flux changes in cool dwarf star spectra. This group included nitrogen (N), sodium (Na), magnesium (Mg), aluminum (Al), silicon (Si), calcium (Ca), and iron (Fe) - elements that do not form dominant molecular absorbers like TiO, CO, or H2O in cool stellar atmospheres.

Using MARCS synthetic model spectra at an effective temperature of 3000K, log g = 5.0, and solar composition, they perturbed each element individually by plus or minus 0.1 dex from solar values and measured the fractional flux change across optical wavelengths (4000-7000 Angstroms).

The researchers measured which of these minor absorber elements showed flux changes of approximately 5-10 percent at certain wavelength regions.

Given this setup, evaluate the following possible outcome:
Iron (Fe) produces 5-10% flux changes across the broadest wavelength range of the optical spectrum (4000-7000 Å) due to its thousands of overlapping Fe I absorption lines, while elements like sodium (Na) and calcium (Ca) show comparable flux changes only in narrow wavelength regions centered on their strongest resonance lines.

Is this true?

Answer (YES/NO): NO